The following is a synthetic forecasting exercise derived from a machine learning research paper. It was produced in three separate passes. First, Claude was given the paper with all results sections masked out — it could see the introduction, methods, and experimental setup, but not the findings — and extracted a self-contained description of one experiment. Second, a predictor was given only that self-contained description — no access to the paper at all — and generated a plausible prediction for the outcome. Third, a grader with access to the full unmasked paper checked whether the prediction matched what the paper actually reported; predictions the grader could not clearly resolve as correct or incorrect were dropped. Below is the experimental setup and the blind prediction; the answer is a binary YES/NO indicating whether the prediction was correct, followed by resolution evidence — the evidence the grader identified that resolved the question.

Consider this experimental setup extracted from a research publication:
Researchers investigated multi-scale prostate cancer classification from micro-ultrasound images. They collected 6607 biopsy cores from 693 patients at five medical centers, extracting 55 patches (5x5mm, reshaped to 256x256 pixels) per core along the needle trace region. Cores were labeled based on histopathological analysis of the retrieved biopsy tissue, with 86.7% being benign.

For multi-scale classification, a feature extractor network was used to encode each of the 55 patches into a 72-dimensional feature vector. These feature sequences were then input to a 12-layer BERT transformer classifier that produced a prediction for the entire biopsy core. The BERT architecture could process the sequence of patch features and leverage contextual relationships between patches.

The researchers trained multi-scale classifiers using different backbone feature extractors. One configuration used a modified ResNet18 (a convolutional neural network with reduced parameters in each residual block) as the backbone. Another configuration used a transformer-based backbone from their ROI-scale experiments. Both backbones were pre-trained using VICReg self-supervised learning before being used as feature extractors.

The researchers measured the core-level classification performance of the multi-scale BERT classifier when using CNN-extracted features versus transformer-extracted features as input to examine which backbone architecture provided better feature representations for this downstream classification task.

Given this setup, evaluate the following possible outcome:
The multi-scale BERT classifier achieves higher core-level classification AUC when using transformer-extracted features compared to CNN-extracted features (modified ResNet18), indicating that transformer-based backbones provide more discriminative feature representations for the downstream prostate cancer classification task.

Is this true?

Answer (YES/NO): NO